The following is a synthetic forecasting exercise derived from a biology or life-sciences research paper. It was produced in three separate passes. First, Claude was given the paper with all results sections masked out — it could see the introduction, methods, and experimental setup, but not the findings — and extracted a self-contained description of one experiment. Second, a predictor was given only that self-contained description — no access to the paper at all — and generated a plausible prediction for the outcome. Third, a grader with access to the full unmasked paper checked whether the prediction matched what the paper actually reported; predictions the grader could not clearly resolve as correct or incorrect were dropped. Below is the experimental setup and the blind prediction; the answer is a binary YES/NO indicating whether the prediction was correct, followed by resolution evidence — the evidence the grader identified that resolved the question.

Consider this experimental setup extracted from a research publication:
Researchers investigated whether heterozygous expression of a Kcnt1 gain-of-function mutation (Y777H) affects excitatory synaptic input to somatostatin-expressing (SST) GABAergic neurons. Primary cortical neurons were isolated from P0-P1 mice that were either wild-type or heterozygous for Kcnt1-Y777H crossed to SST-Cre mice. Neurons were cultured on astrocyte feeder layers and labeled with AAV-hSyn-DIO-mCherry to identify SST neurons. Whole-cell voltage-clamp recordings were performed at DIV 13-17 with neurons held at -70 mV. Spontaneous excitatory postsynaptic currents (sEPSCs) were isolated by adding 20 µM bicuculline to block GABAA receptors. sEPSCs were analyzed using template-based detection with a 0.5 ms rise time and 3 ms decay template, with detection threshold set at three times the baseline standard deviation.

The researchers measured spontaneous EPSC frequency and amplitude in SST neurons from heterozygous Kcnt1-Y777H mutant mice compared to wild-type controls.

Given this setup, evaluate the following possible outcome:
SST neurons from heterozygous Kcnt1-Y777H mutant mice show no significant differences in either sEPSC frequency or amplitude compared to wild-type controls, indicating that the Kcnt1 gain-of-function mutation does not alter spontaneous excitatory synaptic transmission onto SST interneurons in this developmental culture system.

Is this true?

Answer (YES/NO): NO